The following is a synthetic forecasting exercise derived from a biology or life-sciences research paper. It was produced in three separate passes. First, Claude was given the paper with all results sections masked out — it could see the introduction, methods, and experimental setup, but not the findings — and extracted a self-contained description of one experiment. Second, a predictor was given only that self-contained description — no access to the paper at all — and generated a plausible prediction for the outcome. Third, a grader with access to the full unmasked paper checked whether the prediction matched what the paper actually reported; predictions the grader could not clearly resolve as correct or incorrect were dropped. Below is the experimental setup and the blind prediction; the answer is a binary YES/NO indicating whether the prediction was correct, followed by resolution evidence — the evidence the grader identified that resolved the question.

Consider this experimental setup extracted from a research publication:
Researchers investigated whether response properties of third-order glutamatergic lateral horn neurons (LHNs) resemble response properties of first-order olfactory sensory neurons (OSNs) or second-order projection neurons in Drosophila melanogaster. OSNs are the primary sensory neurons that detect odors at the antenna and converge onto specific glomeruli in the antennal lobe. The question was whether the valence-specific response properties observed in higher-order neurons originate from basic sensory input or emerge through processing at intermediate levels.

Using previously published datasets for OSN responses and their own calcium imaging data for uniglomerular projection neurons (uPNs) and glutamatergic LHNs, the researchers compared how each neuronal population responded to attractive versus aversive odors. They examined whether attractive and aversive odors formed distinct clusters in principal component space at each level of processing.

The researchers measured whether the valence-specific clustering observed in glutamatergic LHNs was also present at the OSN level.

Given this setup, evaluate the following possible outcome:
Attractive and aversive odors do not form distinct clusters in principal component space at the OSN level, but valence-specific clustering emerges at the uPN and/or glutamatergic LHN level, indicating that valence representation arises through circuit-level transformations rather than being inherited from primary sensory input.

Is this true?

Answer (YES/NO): YES